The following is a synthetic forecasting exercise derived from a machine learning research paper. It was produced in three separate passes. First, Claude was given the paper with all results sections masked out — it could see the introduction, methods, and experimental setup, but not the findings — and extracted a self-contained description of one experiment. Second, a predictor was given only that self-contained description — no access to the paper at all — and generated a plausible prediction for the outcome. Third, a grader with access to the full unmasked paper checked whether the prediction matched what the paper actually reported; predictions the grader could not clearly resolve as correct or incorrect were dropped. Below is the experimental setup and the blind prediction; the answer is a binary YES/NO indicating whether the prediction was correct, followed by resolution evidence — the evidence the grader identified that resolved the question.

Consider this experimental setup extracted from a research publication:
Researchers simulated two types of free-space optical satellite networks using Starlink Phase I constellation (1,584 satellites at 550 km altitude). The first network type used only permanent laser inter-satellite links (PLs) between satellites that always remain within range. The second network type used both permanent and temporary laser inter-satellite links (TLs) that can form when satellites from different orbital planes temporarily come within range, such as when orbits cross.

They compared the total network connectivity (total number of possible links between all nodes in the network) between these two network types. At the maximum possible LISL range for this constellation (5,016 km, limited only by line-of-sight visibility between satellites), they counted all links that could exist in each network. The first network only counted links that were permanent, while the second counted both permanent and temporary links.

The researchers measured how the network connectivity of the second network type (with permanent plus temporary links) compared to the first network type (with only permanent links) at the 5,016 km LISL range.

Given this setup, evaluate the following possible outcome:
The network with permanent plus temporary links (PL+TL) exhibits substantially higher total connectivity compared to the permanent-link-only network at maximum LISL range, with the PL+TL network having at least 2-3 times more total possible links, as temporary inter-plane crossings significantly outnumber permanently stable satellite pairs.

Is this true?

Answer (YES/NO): YES